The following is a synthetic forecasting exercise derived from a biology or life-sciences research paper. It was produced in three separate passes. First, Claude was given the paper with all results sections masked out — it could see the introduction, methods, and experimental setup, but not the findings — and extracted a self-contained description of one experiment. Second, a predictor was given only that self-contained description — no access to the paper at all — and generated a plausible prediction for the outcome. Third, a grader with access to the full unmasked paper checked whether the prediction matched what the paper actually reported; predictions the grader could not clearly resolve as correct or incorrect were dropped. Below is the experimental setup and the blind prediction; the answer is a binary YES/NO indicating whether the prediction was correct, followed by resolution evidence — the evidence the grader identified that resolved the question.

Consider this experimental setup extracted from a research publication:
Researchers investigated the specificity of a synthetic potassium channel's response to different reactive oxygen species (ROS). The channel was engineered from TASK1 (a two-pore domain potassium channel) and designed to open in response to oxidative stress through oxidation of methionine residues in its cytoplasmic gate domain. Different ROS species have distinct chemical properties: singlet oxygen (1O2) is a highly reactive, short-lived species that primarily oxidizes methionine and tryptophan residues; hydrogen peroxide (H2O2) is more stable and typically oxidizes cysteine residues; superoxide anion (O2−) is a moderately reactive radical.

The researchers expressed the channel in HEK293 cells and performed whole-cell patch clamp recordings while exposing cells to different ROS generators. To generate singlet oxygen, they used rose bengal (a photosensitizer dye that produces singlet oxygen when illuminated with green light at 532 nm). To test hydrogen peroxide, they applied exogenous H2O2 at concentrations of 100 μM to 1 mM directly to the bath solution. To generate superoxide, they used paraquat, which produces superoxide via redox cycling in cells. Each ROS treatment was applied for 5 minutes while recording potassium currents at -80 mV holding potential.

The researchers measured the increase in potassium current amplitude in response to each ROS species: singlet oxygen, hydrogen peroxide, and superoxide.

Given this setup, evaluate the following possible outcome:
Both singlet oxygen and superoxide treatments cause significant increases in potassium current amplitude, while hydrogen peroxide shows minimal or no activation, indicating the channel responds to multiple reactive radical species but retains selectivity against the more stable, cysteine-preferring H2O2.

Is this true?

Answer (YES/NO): NO